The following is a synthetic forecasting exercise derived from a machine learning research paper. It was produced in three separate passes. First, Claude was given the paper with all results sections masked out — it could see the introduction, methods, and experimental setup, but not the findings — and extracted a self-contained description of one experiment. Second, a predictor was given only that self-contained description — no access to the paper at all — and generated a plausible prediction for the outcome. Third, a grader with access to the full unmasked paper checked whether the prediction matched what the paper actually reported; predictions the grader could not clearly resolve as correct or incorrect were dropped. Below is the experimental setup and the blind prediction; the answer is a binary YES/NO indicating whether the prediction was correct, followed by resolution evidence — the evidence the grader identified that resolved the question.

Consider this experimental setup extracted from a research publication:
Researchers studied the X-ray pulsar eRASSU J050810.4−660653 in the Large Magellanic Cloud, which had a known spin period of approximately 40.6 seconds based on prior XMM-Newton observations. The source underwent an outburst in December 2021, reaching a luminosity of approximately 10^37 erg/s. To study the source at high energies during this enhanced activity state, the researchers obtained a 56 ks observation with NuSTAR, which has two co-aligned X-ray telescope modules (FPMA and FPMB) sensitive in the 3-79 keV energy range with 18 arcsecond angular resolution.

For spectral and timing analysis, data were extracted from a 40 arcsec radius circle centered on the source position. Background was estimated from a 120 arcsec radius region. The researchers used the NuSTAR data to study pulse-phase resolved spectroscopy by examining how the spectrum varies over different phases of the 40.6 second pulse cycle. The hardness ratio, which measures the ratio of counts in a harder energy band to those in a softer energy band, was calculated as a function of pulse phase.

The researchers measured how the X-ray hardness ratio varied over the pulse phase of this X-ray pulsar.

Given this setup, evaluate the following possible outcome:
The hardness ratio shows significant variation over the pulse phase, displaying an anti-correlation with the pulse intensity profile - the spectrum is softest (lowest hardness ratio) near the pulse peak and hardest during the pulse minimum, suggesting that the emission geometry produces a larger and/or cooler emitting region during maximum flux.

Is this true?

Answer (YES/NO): NO